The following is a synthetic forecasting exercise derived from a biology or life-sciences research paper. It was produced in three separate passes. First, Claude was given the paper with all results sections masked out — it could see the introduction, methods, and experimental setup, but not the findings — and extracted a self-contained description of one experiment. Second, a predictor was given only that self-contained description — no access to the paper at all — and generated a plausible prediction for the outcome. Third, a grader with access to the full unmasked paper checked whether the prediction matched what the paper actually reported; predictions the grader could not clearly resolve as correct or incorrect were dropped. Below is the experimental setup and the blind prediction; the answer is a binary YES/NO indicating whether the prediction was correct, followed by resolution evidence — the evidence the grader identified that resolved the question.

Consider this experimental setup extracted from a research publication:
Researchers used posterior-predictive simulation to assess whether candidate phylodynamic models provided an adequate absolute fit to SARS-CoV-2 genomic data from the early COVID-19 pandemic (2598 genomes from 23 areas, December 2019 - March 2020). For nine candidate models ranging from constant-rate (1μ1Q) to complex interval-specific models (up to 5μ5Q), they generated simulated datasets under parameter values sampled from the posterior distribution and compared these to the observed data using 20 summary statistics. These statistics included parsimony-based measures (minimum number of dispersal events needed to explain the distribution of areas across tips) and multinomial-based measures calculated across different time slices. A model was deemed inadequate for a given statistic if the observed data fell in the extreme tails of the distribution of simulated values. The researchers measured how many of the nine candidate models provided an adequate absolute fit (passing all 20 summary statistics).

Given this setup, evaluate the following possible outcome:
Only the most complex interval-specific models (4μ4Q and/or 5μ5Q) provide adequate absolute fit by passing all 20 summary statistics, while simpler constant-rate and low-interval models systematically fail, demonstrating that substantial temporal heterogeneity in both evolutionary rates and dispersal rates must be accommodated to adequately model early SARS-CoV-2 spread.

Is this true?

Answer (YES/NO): NO